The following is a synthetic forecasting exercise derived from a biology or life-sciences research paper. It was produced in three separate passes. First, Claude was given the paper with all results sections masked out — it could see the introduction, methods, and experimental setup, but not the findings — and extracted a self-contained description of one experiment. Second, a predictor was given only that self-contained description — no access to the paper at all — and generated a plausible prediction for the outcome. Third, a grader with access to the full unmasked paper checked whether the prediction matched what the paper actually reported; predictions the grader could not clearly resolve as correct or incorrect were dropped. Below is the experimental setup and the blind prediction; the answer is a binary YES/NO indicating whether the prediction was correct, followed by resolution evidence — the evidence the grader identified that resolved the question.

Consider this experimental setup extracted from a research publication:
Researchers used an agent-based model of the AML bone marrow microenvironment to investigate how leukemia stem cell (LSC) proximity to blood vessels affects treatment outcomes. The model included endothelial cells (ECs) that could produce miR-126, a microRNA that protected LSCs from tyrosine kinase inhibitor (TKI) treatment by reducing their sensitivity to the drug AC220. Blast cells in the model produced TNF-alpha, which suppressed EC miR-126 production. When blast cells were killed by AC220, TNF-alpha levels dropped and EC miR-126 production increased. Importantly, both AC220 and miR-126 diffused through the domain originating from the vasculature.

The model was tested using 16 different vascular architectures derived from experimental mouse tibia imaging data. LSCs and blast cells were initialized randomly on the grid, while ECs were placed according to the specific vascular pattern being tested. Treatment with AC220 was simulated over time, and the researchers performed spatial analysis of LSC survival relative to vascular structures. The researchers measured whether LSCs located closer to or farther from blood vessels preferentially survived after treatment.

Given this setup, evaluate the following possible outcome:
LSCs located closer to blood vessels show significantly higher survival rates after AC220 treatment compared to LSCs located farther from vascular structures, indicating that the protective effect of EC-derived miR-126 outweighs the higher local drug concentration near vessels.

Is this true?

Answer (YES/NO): YES